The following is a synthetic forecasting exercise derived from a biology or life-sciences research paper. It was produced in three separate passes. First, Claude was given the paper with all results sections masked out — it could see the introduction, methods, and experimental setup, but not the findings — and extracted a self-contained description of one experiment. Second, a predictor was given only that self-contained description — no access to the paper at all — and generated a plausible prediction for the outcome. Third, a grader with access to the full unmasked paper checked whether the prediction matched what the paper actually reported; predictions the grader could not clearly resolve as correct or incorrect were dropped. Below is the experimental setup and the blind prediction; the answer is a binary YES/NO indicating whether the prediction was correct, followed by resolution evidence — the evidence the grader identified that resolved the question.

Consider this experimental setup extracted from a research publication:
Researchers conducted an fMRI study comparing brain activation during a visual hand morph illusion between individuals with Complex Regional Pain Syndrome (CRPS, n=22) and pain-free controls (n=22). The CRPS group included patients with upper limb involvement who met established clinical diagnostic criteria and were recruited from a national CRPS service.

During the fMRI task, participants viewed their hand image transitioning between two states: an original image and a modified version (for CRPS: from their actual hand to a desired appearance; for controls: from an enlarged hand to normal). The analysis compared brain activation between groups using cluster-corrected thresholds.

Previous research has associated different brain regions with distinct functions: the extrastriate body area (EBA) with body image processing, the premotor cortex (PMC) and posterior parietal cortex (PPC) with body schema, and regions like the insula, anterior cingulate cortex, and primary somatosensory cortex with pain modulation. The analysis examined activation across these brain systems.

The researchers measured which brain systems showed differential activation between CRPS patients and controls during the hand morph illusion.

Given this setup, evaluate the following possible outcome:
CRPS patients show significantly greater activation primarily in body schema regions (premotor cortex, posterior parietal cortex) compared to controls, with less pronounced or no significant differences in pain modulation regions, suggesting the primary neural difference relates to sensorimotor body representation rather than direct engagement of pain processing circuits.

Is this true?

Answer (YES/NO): NO